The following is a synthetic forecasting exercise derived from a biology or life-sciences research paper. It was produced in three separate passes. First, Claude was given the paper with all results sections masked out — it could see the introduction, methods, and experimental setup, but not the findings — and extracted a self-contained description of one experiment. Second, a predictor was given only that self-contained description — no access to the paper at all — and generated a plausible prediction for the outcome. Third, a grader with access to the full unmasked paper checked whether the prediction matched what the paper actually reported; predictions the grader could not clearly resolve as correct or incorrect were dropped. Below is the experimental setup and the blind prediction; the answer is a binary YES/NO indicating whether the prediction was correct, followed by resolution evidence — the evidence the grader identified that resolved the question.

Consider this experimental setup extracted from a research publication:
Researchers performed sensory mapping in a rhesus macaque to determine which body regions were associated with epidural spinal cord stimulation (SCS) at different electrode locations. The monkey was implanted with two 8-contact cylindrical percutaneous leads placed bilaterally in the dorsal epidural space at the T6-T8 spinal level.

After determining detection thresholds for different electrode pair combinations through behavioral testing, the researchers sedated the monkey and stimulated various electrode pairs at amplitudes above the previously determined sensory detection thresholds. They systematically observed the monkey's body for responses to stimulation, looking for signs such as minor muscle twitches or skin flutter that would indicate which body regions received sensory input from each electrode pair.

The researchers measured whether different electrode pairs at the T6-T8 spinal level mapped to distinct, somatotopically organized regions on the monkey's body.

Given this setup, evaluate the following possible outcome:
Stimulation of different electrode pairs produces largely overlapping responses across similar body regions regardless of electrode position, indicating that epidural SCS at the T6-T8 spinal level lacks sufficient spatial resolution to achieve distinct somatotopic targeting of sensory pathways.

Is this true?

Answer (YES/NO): NO